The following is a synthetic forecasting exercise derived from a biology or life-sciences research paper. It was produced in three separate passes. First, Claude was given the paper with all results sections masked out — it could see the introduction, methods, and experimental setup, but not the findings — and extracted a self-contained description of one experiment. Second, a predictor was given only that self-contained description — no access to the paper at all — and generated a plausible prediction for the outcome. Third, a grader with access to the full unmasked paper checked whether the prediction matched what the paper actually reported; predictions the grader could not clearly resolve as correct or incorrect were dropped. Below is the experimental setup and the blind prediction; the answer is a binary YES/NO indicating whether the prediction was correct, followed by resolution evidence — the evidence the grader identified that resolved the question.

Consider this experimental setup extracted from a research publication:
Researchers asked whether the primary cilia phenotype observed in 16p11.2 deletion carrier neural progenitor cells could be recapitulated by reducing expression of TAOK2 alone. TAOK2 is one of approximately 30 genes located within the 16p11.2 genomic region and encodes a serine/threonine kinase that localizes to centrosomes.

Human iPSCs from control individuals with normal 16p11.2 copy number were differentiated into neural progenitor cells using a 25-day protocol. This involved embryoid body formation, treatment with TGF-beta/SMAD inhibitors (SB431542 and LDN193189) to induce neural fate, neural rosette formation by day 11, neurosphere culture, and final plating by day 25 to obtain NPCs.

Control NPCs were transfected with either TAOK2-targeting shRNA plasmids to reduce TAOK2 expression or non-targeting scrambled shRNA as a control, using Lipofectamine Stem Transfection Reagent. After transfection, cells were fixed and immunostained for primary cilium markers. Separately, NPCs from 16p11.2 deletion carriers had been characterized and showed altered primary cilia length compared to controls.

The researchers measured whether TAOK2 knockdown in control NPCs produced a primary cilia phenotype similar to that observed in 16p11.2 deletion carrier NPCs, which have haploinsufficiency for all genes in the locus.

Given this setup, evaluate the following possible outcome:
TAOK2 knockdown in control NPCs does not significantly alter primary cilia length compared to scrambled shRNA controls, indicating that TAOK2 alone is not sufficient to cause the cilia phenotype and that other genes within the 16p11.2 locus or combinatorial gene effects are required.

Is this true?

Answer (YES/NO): NO